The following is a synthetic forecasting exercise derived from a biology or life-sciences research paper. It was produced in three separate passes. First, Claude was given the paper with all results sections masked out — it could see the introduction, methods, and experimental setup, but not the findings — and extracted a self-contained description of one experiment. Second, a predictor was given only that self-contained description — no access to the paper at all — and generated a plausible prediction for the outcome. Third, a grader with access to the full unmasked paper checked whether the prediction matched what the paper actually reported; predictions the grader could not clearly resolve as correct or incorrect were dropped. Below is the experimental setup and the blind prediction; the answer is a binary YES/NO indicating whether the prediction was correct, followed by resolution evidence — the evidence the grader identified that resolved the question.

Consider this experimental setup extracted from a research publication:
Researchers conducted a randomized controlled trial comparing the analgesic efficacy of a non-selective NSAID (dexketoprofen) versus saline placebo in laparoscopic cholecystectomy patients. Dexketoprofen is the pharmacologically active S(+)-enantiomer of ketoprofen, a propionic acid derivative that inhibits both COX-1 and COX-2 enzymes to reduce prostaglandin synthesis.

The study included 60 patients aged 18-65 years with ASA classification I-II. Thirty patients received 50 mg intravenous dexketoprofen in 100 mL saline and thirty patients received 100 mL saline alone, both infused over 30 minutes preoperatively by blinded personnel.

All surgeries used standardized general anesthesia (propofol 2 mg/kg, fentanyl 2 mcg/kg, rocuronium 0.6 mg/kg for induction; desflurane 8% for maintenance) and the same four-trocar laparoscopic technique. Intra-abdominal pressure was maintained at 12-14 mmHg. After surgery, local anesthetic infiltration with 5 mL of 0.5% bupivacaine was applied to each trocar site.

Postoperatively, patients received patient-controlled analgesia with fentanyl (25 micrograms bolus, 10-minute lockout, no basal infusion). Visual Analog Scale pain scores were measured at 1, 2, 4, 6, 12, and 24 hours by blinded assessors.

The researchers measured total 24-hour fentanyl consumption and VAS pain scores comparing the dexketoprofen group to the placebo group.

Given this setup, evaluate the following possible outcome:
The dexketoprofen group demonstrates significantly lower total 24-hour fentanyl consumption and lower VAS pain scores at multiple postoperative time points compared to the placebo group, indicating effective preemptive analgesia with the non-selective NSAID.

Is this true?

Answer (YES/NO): YES